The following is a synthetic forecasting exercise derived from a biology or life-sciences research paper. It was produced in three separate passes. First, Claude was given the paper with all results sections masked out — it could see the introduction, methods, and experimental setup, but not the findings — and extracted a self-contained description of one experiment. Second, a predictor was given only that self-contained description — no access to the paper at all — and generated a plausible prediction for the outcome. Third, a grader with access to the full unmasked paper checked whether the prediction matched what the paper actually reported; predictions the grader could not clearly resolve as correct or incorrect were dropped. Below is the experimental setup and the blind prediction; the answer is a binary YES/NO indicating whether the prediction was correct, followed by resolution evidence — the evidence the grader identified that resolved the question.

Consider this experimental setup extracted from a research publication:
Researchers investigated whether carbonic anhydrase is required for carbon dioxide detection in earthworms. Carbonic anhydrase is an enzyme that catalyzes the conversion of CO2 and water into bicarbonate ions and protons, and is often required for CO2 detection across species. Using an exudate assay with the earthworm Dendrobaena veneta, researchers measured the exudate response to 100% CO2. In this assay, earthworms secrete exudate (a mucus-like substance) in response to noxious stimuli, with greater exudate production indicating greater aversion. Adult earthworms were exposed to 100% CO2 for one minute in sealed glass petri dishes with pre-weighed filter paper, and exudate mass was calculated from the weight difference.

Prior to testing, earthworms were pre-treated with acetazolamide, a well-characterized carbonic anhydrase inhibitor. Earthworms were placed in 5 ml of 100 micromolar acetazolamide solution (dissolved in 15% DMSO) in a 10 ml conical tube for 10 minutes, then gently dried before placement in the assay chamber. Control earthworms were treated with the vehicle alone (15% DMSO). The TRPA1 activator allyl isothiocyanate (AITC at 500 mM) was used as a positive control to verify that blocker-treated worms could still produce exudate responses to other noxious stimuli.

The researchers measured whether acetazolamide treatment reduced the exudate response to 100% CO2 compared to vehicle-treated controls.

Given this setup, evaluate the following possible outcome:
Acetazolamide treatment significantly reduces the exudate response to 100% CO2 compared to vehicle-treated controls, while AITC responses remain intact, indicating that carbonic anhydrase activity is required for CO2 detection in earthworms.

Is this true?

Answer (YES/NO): YES